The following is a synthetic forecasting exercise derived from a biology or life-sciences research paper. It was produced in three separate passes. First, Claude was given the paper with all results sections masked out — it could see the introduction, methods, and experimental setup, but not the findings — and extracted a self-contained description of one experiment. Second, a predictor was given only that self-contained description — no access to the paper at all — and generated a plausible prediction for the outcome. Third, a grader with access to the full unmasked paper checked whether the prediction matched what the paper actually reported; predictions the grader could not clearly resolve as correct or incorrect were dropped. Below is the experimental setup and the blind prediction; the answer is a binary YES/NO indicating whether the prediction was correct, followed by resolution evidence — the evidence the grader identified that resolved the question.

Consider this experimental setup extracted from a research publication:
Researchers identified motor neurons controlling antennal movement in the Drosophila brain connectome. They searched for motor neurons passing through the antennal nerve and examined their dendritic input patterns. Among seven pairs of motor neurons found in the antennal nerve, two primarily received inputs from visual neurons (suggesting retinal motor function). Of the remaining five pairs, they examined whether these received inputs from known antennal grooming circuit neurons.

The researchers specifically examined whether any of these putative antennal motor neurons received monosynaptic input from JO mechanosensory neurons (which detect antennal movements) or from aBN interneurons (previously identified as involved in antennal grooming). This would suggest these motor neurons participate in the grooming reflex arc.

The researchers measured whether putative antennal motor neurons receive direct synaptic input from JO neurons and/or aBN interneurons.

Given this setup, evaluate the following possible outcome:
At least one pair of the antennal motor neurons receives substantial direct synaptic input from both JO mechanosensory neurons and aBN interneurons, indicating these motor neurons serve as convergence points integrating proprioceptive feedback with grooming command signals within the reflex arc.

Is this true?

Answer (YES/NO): NO